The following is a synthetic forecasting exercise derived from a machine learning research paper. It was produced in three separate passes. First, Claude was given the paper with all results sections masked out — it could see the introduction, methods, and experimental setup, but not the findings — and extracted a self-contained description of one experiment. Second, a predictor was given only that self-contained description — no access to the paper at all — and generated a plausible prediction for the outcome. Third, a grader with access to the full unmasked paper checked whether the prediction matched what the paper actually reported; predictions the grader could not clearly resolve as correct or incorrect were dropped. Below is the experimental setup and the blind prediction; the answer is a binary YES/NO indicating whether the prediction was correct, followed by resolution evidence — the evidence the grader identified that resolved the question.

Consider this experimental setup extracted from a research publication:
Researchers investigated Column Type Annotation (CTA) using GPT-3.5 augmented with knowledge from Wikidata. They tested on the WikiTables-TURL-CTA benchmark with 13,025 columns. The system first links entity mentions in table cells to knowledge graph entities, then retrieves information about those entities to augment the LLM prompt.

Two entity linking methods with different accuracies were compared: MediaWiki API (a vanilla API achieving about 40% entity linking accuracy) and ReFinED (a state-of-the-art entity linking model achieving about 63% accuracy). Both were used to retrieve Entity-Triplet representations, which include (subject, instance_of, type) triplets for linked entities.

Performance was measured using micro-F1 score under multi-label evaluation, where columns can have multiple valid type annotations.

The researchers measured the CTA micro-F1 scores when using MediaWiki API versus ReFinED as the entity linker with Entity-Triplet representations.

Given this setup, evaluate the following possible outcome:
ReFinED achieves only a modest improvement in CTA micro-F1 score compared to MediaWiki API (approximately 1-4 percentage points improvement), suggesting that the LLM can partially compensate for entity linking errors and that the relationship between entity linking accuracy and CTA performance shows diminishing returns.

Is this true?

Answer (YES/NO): YES